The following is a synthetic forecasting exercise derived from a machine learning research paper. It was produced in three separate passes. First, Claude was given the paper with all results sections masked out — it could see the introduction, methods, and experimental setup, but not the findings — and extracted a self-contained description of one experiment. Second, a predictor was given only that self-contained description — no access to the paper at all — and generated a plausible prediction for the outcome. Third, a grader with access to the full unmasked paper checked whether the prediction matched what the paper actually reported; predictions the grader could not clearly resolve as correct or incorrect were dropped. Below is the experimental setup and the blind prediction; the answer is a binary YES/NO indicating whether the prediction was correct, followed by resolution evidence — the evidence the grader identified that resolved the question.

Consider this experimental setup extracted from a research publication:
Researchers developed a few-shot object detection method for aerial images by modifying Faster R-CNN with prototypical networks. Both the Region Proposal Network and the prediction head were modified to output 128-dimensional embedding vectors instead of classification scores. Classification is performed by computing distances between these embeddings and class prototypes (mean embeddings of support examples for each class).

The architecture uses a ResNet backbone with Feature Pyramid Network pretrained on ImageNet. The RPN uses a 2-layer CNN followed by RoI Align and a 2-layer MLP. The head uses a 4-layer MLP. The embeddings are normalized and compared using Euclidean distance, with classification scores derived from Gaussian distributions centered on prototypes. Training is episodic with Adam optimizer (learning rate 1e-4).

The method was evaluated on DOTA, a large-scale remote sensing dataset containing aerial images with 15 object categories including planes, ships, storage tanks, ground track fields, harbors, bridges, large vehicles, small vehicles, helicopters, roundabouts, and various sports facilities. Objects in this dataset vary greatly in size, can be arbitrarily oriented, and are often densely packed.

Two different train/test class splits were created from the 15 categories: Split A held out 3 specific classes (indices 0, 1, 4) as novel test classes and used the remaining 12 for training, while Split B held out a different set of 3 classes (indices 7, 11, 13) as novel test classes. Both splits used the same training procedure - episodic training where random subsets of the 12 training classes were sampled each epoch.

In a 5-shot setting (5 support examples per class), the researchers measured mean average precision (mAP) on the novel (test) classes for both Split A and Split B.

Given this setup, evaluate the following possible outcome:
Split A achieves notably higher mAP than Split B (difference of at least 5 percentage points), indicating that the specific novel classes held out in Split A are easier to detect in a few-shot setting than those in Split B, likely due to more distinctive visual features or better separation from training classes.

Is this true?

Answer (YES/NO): NO